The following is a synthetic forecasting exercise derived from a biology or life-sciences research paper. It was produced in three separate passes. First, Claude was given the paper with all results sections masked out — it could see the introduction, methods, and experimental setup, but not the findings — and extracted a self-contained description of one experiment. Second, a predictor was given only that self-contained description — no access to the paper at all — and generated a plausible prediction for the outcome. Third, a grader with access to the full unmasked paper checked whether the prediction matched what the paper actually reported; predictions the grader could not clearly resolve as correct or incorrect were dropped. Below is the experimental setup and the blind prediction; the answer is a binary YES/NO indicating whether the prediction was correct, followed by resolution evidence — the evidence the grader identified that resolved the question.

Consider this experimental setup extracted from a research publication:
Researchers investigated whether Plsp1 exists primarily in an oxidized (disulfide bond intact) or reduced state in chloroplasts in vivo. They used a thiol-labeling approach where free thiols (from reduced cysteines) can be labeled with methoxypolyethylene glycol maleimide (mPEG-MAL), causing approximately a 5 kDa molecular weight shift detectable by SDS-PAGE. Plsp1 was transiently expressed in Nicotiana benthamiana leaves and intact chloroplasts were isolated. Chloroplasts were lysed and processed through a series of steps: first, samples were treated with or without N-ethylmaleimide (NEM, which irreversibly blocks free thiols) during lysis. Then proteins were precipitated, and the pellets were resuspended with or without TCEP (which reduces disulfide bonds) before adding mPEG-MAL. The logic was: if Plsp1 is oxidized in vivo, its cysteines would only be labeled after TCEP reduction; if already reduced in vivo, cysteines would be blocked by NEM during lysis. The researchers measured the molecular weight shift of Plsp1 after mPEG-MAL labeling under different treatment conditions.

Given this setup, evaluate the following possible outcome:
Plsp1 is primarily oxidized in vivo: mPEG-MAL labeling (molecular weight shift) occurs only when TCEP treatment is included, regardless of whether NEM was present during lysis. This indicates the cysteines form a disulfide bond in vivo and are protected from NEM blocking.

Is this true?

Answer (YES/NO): YES